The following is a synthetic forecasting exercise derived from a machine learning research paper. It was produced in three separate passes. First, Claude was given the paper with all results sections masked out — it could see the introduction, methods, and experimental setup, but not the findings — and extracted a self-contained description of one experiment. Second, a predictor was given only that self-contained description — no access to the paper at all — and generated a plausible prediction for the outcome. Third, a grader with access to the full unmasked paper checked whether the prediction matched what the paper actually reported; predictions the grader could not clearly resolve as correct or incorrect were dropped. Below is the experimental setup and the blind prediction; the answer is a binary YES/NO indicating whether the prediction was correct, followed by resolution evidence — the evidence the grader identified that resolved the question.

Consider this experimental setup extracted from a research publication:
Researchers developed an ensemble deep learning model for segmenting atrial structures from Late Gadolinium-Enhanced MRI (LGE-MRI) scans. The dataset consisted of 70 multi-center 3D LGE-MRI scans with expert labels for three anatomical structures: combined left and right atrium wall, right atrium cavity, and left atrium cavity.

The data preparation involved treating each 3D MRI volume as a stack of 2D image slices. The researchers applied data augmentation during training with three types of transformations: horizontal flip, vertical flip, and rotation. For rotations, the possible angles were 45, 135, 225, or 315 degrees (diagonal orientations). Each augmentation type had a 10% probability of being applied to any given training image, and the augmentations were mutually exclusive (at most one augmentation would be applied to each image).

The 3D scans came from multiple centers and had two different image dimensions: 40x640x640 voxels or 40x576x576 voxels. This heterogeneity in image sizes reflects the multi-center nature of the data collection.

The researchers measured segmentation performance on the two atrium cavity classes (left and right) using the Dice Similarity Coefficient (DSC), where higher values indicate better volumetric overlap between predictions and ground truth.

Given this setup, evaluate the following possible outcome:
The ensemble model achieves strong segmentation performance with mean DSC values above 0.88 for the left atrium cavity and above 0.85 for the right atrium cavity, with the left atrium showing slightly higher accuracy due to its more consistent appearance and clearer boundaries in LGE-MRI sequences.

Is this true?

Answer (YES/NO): NO